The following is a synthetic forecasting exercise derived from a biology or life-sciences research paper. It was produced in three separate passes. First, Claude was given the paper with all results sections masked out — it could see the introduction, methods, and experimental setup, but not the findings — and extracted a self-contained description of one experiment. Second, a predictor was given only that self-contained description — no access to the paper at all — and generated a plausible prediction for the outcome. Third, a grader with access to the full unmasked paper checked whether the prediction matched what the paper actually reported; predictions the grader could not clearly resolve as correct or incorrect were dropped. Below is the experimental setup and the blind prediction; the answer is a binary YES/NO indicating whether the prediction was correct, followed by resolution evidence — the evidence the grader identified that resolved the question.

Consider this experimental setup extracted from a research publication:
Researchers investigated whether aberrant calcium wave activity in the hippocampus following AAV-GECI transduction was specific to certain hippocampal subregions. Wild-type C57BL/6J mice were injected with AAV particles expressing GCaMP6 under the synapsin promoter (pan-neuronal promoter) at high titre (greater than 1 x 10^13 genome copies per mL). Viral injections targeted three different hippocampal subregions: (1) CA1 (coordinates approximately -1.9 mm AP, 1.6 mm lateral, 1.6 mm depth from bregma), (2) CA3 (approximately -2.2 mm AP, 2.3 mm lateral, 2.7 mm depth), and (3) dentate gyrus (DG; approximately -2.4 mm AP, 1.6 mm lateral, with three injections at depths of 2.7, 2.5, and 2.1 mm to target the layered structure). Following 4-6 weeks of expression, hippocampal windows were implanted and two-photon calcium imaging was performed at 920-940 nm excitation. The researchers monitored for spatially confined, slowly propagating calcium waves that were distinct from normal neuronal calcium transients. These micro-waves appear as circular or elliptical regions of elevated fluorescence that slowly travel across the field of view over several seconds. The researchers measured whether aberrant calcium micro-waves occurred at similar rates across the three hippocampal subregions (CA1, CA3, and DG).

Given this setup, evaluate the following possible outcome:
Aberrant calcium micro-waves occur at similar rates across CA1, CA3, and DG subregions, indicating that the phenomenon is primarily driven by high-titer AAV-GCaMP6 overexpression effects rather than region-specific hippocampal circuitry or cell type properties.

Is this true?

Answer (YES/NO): NO